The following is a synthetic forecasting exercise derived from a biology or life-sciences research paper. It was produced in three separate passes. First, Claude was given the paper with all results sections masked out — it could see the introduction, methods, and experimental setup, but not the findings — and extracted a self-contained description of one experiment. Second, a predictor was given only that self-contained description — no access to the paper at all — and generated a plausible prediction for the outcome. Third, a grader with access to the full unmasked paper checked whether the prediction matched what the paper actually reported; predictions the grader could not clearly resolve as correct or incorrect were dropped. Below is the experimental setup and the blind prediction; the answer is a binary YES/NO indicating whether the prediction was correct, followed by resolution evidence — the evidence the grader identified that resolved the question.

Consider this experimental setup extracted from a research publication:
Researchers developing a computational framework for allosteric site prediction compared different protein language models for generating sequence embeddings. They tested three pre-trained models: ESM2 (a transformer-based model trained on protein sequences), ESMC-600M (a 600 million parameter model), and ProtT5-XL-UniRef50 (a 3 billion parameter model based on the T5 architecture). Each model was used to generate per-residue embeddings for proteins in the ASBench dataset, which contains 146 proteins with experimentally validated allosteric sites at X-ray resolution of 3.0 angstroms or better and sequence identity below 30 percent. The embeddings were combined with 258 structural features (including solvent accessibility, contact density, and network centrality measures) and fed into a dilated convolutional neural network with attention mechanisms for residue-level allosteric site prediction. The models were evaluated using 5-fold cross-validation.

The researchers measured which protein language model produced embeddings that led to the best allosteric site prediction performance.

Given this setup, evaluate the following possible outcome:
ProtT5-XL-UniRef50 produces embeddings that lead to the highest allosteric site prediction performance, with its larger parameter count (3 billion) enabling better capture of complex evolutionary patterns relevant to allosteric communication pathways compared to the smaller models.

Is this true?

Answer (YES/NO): YES